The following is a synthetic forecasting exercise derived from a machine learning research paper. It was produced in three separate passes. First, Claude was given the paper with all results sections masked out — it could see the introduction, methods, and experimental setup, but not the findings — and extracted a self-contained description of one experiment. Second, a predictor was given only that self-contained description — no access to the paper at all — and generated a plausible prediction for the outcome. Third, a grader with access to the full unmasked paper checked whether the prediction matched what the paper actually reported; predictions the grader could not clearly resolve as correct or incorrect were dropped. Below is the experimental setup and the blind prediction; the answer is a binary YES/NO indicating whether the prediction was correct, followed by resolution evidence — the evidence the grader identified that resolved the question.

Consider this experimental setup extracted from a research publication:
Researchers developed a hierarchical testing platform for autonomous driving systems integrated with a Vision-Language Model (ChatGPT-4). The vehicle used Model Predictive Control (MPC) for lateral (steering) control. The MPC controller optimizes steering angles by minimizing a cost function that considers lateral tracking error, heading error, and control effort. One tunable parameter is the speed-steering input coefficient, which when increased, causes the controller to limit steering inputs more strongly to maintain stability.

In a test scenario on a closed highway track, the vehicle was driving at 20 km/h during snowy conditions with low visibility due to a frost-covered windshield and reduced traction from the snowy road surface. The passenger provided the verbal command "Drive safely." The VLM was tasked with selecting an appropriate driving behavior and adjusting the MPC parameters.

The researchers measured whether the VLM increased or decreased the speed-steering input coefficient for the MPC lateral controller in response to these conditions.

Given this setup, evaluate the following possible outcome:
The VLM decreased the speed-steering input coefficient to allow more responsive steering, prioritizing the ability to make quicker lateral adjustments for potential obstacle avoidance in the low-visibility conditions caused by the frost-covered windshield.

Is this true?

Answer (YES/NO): NO